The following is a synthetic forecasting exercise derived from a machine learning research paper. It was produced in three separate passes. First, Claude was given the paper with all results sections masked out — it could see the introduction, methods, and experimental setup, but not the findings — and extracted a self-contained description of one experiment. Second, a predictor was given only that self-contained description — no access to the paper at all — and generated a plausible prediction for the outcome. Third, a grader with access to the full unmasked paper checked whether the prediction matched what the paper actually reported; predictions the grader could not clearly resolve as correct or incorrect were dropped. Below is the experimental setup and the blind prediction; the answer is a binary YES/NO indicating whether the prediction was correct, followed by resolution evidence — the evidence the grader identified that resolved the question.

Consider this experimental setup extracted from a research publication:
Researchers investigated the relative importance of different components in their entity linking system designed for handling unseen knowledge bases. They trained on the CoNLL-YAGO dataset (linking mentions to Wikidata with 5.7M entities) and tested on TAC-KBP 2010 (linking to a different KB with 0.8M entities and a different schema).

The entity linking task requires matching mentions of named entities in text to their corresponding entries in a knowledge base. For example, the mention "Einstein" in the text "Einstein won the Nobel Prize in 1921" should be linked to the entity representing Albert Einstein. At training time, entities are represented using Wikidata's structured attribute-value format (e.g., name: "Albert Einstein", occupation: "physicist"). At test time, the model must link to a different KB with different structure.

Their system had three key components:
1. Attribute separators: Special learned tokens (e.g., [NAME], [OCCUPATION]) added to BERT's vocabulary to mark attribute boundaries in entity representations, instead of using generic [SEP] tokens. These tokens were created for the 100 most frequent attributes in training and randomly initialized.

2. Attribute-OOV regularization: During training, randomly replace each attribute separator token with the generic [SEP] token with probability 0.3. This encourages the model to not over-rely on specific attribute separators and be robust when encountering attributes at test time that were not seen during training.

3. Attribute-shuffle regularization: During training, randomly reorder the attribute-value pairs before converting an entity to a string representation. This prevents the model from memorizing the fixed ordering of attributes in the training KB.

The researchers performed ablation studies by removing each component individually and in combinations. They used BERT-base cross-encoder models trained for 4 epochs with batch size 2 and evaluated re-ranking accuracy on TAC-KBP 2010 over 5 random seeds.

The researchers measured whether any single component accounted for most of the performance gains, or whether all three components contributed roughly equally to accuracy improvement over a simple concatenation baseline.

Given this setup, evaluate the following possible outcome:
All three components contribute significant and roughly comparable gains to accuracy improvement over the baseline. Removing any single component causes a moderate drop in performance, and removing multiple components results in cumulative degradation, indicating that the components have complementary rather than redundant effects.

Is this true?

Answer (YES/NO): NO